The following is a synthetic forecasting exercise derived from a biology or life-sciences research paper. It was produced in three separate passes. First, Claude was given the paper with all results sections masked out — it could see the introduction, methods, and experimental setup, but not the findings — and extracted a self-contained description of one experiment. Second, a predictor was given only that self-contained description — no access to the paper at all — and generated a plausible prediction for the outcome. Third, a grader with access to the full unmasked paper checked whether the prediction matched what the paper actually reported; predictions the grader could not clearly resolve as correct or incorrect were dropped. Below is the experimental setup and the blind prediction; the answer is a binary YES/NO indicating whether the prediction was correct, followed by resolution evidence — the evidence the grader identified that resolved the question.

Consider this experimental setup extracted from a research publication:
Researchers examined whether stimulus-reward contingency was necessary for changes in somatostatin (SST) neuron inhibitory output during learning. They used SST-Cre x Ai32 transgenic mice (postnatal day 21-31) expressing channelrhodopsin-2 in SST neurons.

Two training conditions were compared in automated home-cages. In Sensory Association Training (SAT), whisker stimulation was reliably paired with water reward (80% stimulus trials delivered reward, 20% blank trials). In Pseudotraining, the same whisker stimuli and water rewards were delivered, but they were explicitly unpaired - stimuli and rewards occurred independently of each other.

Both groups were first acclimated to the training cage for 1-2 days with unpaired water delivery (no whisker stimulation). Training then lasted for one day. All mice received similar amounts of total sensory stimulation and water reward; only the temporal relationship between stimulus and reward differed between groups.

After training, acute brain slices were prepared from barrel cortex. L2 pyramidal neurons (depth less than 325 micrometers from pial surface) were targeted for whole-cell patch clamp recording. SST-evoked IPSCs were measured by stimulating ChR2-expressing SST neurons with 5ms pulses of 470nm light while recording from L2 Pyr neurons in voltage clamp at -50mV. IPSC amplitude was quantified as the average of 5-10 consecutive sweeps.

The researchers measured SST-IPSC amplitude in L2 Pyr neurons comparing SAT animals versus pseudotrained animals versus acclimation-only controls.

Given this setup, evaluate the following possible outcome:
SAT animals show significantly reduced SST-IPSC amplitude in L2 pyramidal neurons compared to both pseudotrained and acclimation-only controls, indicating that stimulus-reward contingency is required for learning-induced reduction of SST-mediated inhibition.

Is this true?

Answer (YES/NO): YES